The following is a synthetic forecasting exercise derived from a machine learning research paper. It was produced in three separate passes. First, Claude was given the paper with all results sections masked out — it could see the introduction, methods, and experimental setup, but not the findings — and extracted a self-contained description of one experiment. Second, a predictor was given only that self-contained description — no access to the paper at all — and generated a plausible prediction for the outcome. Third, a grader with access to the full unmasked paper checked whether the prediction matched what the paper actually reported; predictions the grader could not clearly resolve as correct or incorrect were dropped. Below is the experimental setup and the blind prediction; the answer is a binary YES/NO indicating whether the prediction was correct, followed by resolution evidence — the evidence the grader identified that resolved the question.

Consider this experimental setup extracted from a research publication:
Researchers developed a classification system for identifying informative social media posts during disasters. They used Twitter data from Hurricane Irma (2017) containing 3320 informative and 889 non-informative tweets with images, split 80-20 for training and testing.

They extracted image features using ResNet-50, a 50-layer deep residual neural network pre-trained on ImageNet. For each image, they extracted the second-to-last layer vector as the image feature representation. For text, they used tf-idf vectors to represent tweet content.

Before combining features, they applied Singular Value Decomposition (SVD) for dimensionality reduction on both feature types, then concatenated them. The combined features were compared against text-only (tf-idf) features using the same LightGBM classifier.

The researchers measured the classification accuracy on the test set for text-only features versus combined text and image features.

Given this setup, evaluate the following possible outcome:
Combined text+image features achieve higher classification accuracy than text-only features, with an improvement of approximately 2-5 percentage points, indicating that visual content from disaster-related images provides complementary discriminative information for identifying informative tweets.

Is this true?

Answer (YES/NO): NO